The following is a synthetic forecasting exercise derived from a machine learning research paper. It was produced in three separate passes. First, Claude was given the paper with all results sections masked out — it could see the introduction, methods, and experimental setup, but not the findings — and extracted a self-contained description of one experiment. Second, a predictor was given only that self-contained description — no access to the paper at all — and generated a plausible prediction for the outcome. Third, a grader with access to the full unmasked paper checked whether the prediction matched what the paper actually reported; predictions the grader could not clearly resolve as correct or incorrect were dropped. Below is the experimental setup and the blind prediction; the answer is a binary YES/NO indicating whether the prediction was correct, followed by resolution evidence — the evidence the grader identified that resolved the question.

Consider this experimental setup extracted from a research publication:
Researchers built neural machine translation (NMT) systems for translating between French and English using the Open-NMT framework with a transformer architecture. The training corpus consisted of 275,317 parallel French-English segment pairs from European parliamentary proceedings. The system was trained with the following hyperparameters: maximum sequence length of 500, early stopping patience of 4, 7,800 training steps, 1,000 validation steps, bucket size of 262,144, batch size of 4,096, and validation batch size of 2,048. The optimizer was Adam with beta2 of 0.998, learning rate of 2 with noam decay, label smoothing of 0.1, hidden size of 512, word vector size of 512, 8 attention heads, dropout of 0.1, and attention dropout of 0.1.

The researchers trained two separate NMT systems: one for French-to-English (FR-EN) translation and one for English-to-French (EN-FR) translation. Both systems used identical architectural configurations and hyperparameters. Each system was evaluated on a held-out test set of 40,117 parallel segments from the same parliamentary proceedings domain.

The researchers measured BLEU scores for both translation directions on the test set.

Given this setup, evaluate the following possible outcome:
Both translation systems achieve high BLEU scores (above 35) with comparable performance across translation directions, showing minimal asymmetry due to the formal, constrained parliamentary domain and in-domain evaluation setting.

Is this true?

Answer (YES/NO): NO